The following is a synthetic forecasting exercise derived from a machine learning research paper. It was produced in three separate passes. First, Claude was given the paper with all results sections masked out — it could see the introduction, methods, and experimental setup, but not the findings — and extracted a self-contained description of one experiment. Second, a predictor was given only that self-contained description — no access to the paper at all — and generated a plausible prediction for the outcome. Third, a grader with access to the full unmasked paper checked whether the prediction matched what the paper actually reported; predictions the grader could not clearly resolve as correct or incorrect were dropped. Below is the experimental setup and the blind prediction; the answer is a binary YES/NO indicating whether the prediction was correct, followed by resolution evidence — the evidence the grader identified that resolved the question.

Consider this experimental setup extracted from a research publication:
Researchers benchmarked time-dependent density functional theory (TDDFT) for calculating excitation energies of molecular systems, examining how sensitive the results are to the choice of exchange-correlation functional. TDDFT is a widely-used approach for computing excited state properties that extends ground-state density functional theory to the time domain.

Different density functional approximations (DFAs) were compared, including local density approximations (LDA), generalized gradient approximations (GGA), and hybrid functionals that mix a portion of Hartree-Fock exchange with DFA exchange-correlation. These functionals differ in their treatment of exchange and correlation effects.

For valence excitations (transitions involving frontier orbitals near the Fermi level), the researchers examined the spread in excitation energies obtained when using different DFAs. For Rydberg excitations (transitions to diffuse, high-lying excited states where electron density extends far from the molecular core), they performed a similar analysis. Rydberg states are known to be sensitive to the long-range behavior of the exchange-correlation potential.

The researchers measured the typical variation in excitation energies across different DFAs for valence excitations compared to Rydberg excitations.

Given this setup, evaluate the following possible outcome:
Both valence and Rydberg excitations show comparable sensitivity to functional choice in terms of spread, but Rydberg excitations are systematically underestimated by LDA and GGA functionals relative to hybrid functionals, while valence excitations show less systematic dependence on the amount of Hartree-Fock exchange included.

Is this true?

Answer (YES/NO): NO